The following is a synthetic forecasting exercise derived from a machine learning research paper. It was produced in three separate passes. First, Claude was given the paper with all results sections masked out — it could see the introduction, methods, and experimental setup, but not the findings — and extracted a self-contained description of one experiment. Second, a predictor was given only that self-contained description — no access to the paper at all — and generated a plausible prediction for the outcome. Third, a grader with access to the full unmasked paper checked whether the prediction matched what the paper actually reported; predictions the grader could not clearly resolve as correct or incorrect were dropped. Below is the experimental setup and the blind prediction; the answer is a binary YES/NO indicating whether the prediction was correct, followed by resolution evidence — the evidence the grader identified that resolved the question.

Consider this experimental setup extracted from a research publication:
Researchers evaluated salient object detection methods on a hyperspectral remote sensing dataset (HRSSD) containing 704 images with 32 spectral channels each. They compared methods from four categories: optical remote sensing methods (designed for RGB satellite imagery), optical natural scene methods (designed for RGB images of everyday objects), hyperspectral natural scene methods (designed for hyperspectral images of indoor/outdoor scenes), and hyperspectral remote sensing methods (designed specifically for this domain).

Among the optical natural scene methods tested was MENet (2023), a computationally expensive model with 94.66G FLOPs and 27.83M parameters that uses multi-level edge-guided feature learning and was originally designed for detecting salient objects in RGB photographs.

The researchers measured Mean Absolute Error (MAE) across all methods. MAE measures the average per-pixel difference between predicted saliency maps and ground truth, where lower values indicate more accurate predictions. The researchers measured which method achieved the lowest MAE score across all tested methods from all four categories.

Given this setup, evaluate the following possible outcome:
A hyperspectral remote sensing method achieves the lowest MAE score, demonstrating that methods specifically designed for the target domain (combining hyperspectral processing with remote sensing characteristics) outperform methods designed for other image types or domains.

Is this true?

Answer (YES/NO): NO